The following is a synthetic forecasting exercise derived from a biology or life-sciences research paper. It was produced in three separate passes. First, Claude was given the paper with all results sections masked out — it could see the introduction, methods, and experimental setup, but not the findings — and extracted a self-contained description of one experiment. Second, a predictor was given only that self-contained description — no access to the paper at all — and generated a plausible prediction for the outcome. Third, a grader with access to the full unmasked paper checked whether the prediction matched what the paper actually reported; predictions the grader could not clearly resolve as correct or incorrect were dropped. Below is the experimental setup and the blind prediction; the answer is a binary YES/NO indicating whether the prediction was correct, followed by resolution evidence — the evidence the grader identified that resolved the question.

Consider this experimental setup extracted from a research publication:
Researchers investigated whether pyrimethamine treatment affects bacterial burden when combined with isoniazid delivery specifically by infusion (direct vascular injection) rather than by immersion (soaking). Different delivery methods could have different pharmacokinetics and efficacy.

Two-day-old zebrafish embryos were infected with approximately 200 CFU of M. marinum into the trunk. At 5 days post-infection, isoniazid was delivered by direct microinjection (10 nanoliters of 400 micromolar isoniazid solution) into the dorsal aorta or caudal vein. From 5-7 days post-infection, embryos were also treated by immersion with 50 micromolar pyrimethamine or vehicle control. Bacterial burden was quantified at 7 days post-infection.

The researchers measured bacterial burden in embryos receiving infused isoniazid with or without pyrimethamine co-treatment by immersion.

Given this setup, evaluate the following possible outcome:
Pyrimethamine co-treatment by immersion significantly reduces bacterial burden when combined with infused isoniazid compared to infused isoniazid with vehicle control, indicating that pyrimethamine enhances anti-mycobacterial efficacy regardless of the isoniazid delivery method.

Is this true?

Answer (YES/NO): NO